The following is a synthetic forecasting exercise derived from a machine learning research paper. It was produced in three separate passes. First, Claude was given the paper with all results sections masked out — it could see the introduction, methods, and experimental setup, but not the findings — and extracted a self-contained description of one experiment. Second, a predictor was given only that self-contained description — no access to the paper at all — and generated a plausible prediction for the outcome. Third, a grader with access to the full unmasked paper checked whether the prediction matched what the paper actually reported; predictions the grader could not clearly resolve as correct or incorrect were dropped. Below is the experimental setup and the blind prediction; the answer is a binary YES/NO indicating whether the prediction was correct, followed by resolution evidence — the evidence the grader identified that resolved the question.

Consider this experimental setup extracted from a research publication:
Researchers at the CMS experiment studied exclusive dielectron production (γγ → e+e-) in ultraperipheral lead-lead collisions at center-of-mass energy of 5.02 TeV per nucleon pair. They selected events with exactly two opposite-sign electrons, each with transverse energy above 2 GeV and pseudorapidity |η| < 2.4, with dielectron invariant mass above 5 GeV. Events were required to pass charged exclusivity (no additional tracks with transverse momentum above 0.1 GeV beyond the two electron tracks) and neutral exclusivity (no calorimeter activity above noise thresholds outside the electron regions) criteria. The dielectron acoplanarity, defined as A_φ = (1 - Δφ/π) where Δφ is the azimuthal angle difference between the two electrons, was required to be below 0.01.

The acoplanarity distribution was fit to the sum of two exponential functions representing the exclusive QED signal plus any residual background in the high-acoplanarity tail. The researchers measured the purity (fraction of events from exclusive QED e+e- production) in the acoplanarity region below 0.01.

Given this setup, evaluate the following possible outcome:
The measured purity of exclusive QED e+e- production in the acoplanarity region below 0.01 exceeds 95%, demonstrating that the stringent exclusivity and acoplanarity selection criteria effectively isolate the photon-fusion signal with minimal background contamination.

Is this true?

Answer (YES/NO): YES